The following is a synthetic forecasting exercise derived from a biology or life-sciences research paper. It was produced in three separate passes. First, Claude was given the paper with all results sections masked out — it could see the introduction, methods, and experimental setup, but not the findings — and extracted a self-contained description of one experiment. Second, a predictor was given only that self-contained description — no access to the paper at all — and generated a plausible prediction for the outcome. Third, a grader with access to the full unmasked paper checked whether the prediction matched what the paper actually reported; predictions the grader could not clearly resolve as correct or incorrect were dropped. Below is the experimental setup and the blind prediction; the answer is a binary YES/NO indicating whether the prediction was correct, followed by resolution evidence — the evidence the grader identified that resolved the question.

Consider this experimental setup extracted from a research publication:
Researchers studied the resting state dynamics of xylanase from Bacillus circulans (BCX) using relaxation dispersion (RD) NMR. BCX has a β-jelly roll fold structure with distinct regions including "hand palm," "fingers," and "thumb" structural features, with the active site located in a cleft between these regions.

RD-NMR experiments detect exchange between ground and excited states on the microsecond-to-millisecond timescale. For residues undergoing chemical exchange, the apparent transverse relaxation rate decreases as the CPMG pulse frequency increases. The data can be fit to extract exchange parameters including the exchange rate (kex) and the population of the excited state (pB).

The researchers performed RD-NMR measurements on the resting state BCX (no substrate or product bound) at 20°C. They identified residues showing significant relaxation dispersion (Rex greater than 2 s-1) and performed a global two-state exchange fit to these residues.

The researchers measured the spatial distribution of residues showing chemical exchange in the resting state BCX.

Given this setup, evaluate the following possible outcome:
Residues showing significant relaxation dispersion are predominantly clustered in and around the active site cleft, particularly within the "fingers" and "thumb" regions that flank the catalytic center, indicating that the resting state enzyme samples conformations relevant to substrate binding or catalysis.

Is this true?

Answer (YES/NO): NO